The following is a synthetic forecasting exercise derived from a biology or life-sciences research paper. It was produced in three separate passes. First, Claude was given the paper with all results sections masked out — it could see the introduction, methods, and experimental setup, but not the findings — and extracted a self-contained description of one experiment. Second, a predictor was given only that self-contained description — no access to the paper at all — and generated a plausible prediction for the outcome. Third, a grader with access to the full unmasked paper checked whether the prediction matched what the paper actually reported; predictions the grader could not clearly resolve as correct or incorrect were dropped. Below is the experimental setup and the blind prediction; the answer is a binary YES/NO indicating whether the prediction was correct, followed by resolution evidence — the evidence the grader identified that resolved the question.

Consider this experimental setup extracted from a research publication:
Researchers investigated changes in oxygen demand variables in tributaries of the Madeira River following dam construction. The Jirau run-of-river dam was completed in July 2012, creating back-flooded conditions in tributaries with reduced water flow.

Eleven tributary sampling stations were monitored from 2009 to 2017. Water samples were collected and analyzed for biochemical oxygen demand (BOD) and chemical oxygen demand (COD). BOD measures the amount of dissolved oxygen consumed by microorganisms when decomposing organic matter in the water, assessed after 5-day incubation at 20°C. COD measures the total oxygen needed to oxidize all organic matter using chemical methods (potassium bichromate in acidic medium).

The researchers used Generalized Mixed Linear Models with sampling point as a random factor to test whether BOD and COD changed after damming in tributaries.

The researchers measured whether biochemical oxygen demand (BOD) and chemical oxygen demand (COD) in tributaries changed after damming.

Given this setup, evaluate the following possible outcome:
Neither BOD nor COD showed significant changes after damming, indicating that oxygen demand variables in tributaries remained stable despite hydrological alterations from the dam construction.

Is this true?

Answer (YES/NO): NO